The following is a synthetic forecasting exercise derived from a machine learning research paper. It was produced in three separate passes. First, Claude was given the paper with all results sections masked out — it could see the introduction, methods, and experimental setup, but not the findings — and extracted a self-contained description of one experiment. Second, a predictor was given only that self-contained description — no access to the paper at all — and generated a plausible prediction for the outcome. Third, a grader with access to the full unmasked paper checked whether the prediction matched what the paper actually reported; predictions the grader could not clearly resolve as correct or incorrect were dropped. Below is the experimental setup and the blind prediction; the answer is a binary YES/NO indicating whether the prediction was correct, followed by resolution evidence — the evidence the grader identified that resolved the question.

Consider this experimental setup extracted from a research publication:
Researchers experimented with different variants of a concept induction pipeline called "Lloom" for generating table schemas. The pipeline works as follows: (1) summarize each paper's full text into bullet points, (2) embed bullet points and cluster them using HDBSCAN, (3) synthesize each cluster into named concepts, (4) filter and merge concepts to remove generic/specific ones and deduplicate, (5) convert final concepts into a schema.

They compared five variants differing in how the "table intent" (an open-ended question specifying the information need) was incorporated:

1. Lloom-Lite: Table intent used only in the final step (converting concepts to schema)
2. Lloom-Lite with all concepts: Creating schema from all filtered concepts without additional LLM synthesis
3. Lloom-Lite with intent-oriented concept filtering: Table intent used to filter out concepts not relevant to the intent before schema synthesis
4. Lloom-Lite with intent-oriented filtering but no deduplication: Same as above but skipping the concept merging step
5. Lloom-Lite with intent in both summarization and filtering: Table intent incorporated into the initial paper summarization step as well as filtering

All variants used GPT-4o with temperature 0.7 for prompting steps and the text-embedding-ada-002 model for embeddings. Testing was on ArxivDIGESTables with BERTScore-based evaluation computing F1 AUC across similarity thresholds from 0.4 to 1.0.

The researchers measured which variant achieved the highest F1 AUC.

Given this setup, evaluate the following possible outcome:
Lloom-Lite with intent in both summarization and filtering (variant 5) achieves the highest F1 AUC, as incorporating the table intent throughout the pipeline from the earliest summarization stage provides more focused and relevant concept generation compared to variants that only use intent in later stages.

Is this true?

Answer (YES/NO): NO